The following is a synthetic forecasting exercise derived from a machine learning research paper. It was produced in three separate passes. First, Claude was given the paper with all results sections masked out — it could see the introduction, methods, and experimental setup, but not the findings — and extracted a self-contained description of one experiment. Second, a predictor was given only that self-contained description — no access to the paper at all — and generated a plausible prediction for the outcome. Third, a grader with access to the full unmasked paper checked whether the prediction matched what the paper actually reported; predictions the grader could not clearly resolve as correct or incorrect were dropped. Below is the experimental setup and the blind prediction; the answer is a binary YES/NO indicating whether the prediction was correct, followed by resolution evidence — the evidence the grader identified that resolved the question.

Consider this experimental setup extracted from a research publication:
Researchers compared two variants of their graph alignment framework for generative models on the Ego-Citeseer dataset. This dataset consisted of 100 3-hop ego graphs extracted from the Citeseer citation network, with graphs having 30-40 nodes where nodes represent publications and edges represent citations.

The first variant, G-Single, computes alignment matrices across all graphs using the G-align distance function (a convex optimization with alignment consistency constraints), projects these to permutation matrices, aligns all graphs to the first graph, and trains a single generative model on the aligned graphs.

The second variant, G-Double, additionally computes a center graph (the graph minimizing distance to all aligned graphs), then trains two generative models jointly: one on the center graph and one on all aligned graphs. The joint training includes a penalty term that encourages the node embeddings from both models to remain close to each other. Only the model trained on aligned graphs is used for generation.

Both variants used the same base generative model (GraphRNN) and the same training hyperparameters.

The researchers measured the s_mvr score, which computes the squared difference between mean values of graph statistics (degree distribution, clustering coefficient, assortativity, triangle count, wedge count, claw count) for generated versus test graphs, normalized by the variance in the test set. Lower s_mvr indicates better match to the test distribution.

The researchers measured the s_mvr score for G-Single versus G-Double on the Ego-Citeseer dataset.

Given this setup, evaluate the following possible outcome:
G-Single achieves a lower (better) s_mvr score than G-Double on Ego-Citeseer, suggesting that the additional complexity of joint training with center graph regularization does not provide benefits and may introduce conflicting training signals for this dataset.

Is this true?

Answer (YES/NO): NO